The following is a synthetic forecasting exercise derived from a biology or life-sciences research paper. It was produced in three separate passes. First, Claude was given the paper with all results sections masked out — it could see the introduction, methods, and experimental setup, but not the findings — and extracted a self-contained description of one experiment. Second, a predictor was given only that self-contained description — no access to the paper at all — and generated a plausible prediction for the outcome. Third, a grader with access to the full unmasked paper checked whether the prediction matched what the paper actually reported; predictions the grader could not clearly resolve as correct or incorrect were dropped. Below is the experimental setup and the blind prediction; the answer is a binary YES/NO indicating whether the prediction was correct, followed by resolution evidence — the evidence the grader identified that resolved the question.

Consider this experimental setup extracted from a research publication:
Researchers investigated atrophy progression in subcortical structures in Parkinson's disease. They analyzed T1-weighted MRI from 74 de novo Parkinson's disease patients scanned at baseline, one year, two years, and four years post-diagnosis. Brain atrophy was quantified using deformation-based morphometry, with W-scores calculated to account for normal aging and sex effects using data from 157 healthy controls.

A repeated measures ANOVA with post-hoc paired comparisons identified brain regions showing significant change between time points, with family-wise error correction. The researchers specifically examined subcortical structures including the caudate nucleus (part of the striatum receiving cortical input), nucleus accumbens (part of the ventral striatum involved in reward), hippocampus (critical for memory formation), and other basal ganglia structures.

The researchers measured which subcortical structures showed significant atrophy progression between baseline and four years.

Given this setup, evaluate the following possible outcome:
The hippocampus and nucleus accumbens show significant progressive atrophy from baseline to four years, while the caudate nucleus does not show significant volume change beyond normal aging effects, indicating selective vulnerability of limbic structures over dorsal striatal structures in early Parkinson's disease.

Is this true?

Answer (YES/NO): NO